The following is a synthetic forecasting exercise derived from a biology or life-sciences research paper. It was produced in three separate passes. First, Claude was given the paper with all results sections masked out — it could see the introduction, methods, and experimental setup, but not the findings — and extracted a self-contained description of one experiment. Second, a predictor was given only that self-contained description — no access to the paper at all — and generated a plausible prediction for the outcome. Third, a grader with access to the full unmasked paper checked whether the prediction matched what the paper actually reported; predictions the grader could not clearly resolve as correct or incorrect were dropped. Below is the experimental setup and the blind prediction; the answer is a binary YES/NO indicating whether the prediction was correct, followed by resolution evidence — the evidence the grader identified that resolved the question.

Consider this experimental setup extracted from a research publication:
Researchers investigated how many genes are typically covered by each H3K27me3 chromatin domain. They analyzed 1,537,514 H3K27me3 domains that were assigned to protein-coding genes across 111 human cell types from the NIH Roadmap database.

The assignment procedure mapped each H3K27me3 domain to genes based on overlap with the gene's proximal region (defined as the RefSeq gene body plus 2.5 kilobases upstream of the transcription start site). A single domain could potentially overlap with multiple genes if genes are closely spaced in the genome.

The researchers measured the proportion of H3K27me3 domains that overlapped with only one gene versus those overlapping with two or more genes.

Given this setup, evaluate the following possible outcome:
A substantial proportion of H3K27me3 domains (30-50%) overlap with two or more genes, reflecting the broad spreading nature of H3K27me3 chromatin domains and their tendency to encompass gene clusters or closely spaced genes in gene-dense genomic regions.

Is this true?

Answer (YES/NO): NO